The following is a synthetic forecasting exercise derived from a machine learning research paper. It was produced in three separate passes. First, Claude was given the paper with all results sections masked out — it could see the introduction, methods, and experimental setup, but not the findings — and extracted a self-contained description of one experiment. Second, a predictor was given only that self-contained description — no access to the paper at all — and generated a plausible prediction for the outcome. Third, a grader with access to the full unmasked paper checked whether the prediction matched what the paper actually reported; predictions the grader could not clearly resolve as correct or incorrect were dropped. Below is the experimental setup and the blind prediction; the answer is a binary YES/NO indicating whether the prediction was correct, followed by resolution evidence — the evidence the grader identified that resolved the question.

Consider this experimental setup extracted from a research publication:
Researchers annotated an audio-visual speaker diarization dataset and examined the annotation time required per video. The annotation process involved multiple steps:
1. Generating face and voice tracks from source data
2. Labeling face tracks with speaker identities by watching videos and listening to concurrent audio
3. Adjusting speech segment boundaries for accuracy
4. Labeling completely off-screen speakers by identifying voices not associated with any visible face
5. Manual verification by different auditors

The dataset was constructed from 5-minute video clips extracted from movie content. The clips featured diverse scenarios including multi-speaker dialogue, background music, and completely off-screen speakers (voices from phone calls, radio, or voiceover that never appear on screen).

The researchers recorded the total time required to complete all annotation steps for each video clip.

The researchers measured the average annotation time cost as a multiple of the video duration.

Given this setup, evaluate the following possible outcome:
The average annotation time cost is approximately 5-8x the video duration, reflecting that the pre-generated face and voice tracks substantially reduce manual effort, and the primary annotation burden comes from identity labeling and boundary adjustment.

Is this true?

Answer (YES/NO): YES